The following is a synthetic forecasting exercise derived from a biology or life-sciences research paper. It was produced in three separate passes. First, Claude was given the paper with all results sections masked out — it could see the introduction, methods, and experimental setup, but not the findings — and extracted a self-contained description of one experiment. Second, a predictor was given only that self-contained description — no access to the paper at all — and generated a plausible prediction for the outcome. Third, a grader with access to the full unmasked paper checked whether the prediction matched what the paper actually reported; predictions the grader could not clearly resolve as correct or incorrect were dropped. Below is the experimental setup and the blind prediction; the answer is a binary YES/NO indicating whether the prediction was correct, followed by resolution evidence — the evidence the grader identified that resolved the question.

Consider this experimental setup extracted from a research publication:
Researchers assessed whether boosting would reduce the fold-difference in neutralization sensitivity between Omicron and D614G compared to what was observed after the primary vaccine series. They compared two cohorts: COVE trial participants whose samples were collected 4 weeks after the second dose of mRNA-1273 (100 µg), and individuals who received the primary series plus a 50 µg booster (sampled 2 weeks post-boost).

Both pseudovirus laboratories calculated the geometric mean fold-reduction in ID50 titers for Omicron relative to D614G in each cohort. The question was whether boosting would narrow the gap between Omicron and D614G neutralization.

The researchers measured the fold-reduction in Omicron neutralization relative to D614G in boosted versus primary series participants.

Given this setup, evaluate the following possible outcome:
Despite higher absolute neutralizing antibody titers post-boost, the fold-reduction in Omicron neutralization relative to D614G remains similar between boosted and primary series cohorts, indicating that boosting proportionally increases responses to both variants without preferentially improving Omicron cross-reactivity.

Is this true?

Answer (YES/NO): NO